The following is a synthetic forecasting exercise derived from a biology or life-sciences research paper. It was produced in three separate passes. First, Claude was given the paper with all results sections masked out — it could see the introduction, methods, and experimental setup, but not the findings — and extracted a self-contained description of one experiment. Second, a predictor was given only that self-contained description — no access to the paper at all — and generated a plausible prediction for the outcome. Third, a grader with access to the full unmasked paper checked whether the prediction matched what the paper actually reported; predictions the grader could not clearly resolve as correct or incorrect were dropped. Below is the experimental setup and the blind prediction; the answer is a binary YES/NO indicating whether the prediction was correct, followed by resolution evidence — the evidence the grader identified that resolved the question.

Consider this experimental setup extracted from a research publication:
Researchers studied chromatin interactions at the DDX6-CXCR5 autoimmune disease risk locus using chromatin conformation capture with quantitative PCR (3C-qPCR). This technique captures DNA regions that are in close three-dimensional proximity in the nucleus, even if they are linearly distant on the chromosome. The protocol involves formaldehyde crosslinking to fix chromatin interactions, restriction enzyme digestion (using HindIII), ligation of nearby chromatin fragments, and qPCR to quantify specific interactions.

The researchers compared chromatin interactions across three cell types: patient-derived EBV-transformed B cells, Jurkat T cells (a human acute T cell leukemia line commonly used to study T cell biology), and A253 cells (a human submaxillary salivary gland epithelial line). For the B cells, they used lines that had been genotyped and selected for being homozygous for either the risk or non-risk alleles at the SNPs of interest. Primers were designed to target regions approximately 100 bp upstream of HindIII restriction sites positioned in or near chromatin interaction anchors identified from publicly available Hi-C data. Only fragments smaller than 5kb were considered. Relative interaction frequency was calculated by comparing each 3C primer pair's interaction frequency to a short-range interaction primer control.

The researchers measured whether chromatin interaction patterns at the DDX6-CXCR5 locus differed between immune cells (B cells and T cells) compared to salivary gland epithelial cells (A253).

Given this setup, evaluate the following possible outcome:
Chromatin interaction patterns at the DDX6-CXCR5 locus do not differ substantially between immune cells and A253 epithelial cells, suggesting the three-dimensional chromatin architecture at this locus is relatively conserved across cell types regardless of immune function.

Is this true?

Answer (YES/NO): YES